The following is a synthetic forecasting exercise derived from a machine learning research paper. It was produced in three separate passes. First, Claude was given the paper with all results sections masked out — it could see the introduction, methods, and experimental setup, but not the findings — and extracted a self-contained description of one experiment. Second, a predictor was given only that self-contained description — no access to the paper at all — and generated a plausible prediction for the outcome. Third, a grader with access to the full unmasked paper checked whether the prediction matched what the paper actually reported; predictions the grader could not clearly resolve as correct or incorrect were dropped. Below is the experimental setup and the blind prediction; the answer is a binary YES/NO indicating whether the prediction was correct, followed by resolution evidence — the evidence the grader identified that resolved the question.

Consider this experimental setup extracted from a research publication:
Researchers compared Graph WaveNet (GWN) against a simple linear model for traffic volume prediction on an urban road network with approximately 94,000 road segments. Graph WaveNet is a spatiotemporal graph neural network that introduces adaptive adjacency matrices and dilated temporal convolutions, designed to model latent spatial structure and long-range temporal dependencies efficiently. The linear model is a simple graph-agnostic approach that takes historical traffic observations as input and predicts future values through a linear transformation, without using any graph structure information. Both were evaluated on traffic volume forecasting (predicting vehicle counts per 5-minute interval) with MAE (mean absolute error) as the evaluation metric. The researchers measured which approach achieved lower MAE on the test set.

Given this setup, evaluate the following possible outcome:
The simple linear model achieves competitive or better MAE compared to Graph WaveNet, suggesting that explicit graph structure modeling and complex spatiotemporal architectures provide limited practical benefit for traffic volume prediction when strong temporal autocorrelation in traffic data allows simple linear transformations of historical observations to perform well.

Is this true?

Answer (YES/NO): YES